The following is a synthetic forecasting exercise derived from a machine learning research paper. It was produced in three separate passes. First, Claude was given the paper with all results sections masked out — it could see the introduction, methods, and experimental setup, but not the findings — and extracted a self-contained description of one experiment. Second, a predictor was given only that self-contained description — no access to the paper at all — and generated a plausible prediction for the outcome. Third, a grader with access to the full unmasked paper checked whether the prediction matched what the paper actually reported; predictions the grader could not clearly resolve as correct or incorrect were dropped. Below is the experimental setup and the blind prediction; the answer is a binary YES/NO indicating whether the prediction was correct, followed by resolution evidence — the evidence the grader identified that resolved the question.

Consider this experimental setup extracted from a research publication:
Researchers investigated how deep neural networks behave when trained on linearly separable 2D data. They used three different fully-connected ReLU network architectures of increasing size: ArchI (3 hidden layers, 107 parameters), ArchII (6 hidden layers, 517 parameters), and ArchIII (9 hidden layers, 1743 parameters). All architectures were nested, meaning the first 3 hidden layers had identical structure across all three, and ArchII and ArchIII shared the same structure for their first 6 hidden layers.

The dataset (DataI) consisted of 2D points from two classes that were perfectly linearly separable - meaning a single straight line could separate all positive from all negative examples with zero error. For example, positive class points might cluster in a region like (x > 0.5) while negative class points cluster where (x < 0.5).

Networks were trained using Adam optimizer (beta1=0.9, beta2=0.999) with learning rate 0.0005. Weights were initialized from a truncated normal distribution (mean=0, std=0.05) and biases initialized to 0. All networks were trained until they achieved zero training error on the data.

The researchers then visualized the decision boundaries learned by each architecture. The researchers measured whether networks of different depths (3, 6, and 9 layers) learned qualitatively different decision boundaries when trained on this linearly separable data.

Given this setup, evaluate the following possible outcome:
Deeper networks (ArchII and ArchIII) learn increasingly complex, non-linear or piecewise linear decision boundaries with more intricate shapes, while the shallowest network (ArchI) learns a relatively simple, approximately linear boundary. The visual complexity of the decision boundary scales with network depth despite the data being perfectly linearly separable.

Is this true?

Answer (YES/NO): NO